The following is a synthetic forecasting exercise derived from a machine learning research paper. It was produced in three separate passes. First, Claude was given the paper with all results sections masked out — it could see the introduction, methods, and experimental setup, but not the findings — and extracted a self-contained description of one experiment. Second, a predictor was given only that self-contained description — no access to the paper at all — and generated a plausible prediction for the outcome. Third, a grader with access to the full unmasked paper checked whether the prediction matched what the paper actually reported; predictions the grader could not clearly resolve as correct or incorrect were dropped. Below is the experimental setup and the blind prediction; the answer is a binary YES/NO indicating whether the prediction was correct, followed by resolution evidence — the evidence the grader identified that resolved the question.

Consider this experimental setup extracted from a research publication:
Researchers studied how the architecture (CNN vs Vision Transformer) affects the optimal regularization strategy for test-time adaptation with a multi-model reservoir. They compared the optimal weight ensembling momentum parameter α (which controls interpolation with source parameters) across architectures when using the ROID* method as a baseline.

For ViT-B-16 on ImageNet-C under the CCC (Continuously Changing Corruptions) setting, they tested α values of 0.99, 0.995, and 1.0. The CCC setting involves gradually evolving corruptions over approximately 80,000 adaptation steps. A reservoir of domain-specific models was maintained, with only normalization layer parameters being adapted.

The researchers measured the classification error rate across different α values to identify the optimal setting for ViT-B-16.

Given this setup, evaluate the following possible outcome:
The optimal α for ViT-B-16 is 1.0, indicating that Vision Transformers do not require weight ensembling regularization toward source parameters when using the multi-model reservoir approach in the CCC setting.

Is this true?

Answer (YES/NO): YES